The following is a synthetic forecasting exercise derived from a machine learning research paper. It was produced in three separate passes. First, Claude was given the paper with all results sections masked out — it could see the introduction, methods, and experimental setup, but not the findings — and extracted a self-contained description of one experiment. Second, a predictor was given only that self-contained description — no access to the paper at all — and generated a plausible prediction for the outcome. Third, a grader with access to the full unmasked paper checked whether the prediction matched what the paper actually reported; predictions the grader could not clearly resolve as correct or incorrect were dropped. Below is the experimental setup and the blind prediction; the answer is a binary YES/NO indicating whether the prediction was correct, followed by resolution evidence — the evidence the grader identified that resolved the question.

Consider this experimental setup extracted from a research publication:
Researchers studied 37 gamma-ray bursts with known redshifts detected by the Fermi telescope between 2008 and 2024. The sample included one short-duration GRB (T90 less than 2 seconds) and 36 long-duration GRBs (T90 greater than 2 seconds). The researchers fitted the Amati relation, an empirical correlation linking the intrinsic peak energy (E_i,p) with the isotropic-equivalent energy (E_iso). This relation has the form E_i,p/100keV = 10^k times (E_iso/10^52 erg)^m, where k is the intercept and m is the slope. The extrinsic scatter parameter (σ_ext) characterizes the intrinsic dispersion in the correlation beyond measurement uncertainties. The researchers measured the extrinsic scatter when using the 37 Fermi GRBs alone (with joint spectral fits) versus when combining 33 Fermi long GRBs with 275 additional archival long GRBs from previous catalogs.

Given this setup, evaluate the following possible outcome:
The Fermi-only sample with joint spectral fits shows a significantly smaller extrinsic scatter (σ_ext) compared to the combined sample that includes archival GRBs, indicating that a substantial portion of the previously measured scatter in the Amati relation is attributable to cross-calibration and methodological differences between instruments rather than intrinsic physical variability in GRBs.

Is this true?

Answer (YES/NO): NO